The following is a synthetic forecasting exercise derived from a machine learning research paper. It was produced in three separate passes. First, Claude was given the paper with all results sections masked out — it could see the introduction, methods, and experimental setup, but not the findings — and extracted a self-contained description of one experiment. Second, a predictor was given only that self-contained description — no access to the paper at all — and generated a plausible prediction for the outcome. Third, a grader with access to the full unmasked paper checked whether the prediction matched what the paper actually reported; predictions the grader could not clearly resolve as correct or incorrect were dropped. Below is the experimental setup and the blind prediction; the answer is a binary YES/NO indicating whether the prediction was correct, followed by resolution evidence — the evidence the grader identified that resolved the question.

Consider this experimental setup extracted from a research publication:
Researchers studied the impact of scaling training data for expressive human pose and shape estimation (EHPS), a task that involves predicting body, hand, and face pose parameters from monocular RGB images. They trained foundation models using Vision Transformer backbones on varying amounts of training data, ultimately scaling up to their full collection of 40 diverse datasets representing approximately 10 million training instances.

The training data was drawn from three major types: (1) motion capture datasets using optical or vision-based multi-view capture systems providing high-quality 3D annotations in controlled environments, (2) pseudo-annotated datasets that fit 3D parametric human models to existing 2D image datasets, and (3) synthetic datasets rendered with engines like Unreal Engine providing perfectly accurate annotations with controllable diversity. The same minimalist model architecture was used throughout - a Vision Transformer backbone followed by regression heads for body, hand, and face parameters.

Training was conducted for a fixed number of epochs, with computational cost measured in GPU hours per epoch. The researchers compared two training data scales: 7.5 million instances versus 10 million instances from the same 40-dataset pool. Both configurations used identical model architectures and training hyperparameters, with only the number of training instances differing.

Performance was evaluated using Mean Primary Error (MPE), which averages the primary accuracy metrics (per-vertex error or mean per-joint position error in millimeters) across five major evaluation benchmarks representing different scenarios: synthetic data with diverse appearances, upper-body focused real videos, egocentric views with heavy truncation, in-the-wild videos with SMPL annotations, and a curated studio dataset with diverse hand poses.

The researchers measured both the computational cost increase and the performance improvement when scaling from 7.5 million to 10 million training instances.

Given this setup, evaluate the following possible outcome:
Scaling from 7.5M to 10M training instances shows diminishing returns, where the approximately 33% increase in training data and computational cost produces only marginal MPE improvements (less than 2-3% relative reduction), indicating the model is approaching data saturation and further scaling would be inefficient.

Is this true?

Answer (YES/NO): YES